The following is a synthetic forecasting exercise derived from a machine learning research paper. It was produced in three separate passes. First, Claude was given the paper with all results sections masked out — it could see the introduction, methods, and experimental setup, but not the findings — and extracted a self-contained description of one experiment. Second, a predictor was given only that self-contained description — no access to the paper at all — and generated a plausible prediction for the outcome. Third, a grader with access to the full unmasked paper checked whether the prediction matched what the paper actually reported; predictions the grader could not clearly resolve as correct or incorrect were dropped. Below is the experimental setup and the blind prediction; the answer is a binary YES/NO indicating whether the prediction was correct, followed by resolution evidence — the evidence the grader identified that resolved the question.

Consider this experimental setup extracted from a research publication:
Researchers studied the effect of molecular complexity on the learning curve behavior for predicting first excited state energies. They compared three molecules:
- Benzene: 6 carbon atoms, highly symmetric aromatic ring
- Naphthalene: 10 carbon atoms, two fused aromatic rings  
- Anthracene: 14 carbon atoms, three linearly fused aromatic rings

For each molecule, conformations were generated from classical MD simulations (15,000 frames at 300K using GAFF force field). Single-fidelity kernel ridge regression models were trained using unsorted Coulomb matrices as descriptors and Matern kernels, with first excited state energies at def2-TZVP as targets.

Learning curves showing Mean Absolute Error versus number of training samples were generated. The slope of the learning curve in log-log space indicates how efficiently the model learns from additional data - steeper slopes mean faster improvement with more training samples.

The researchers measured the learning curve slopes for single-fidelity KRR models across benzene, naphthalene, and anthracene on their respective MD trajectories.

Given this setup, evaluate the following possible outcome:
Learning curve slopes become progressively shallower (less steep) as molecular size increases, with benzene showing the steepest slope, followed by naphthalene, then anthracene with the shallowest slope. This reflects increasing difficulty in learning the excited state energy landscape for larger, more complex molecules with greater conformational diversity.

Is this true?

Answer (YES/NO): NO